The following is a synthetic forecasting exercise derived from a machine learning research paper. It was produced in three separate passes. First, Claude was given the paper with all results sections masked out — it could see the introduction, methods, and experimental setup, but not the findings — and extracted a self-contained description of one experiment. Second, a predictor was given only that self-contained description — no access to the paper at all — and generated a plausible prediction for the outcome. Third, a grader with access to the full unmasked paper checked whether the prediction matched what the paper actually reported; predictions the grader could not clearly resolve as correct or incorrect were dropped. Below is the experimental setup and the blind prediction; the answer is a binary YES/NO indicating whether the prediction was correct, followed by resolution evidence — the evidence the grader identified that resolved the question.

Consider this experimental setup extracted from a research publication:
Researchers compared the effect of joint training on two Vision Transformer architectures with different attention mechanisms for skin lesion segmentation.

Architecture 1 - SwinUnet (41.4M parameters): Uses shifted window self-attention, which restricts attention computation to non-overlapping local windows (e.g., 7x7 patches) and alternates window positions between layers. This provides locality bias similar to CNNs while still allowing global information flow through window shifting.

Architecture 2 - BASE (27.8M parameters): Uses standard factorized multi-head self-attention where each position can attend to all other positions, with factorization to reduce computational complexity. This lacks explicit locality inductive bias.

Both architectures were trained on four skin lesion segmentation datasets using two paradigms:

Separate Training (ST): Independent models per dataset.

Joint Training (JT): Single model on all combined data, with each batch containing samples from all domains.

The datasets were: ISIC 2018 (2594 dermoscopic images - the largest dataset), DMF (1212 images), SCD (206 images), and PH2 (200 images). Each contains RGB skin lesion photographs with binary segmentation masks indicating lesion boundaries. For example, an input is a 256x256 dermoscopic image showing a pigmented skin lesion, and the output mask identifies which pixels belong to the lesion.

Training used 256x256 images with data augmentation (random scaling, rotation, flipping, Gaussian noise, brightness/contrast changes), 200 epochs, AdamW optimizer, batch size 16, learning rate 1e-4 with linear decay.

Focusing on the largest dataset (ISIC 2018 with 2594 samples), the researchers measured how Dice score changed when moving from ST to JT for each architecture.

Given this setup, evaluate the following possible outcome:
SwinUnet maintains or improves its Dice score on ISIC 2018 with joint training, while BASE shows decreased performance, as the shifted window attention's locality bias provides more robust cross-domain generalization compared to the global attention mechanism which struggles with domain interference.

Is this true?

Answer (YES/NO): YES